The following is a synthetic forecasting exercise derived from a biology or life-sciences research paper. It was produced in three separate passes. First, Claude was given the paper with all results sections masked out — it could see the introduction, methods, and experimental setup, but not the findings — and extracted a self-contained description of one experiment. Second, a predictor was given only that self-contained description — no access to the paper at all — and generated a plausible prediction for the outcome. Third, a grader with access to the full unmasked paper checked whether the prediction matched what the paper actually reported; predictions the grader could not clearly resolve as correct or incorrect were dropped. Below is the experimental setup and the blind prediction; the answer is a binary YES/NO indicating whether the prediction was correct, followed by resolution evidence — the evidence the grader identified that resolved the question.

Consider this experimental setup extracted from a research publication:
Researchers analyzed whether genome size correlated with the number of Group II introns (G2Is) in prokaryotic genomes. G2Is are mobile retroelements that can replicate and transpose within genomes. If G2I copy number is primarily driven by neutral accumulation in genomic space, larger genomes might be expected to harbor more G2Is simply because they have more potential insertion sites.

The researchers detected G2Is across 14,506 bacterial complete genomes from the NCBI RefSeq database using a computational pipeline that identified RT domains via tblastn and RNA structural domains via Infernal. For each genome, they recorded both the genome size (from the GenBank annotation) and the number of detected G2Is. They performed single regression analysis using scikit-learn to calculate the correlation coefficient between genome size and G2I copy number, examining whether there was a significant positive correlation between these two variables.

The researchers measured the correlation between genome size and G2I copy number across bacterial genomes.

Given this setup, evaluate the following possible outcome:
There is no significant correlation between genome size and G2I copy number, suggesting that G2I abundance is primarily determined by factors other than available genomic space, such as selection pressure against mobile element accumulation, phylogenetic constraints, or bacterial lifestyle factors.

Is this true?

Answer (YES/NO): YES